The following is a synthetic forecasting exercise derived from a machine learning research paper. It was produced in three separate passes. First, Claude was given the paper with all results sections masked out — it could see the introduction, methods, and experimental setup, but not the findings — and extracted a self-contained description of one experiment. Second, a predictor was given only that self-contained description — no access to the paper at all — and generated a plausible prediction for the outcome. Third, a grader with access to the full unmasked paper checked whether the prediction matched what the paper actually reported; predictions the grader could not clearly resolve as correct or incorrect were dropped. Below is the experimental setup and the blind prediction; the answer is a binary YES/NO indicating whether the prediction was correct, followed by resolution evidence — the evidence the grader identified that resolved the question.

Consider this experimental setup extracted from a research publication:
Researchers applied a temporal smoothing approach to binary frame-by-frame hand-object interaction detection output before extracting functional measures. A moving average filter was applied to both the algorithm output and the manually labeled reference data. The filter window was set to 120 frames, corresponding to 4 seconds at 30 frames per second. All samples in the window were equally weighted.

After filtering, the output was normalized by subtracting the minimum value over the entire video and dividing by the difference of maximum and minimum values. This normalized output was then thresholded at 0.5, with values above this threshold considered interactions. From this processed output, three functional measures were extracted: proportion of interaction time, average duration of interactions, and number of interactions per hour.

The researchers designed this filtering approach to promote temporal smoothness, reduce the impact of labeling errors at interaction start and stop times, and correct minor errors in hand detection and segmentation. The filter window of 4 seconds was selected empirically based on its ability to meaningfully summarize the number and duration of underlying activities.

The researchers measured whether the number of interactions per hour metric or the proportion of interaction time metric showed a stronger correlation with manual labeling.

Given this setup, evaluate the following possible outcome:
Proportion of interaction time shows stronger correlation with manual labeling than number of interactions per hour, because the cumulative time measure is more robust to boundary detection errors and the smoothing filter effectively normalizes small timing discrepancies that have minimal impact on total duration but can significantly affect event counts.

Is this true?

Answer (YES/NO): NO